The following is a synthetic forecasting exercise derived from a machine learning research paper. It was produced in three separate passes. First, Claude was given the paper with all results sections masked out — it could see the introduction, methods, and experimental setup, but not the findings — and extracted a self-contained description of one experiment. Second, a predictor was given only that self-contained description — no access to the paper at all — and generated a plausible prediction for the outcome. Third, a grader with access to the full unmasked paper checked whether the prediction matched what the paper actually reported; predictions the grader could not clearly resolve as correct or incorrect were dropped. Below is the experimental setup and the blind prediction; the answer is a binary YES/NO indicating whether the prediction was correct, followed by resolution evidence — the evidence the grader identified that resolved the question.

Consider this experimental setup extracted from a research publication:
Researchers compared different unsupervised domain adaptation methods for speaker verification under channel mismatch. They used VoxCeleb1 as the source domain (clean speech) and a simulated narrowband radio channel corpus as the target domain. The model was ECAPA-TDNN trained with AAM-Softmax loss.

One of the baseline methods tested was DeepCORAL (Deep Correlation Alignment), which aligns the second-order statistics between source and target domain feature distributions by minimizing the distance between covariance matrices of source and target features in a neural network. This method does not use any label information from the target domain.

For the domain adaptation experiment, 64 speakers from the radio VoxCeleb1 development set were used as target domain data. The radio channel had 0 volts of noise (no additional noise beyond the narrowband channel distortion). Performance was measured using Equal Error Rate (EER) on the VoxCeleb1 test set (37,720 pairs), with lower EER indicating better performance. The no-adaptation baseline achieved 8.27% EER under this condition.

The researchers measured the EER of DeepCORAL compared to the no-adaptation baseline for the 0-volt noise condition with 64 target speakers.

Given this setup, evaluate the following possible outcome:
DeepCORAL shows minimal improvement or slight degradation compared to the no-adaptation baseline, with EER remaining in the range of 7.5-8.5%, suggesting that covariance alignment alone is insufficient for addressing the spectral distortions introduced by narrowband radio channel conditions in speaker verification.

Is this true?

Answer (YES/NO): YES